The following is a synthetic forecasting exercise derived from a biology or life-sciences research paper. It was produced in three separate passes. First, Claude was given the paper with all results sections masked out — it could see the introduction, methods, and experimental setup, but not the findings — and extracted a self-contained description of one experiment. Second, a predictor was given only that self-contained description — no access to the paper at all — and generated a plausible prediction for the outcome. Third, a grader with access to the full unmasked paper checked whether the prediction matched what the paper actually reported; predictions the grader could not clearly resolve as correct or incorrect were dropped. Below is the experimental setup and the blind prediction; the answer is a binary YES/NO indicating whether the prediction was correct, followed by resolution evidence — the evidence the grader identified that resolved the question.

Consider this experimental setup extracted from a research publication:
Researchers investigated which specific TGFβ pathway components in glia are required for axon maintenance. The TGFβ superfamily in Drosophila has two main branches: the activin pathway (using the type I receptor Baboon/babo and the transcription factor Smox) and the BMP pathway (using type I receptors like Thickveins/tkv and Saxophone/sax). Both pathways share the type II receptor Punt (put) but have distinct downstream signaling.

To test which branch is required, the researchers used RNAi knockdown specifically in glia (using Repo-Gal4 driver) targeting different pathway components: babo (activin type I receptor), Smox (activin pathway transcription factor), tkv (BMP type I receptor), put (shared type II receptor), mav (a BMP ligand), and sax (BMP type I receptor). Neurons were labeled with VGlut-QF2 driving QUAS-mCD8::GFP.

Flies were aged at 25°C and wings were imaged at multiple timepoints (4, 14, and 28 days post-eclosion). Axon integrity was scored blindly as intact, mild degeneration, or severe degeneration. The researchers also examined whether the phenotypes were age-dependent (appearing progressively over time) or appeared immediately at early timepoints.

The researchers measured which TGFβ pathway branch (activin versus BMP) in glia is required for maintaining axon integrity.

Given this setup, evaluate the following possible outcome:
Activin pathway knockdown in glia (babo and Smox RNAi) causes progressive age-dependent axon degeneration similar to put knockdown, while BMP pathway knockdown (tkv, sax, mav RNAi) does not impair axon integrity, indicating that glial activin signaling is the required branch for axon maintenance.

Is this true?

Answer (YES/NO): NO